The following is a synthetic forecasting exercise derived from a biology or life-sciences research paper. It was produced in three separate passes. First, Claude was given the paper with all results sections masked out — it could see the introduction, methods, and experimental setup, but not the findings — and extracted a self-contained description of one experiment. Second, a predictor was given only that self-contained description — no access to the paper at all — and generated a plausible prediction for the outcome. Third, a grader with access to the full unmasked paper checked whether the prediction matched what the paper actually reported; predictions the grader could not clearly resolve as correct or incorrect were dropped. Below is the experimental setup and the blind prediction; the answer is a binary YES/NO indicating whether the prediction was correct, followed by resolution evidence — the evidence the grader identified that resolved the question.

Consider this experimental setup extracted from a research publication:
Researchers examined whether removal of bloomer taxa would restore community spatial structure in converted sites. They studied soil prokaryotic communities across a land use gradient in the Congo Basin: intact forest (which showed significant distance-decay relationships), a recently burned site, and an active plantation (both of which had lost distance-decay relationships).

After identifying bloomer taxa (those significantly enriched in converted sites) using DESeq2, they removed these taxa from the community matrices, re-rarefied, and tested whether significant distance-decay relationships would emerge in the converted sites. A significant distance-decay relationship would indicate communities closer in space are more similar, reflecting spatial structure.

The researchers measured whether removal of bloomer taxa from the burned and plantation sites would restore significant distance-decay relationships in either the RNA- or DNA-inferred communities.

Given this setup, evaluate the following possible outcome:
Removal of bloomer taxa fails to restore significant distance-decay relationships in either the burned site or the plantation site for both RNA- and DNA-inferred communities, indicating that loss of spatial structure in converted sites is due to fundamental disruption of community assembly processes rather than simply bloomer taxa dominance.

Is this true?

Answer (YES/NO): YES